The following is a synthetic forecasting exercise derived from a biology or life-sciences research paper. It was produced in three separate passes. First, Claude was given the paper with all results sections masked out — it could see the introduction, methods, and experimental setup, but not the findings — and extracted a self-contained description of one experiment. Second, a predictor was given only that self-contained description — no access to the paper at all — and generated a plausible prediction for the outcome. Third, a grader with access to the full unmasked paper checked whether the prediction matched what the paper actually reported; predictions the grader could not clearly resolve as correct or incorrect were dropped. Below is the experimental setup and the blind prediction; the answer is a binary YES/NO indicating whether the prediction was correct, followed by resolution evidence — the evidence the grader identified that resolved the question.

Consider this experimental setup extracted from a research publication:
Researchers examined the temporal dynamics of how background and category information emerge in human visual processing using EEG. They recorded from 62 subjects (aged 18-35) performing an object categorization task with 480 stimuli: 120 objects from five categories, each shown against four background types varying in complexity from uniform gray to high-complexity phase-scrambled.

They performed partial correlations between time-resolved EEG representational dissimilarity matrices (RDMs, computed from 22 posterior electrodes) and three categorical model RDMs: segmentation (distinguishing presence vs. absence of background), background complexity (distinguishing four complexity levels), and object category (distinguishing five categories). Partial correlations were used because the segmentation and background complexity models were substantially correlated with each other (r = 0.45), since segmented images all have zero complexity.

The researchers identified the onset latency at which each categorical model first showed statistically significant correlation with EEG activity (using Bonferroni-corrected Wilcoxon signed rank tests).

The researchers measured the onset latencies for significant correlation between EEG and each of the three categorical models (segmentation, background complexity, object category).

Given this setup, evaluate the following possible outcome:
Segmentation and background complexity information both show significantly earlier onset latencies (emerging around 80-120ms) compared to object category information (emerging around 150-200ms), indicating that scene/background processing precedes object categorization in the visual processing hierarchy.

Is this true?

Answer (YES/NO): NO